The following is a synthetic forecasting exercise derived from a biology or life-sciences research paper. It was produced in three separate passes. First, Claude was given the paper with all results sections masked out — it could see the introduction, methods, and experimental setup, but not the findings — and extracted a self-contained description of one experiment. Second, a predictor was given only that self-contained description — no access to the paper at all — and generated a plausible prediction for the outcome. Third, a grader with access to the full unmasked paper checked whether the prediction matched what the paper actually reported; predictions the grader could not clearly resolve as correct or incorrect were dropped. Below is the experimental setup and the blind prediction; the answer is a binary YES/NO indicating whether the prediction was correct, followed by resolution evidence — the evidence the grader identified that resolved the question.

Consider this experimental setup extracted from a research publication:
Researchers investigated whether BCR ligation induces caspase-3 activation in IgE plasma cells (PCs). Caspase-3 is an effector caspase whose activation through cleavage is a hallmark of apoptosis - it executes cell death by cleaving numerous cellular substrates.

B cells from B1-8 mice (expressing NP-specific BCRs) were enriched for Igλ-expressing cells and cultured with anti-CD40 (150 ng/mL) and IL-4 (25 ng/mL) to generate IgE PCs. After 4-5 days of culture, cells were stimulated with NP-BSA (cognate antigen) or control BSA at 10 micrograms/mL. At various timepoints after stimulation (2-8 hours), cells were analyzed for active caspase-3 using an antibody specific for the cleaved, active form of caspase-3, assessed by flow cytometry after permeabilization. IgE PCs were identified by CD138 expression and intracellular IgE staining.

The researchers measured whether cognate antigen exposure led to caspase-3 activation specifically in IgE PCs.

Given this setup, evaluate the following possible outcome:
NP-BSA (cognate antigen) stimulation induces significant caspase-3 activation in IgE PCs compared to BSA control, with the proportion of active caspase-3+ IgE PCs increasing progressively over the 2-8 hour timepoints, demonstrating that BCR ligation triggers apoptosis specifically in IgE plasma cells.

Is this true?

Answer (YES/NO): NO